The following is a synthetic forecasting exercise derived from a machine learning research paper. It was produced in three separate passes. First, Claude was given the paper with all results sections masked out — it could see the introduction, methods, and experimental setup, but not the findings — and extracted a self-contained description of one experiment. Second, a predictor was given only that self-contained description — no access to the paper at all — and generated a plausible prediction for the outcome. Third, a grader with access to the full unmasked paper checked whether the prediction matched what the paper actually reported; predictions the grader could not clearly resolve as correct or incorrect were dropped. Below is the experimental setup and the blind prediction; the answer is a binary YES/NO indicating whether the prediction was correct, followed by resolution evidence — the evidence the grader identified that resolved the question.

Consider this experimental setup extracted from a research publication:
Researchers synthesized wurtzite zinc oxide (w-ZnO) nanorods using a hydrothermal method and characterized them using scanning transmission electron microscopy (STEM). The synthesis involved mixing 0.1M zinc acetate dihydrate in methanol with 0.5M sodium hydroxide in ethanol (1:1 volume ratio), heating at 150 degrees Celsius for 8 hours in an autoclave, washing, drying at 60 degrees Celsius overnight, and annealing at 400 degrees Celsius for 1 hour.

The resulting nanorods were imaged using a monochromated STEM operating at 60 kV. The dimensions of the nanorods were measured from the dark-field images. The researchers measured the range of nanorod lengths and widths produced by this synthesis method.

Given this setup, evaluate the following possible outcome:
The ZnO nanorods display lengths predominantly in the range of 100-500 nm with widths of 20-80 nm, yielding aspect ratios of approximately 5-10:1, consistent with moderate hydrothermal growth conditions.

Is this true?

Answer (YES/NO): NO